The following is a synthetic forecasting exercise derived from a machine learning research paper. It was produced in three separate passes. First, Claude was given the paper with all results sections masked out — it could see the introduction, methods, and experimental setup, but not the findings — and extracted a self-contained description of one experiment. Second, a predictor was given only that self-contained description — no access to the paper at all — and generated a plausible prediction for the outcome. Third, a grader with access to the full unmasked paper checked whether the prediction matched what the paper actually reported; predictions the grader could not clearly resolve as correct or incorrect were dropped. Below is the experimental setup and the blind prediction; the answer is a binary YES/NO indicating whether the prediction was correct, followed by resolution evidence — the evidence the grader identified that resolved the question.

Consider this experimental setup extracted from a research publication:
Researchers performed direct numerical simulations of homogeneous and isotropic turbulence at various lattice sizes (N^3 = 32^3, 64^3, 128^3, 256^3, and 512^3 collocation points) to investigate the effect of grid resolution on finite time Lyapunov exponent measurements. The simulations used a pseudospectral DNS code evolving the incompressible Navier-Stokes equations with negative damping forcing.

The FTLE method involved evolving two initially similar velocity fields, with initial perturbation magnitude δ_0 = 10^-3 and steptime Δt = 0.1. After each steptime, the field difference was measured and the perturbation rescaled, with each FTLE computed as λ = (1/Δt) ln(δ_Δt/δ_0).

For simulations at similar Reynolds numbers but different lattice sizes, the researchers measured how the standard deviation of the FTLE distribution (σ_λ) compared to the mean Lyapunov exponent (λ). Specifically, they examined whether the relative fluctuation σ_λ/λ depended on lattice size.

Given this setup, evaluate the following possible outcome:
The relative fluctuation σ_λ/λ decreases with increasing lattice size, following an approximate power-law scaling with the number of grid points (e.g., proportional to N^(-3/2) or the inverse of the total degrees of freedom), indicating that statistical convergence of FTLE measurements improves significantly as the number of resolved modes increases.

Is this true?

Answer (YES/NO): NO